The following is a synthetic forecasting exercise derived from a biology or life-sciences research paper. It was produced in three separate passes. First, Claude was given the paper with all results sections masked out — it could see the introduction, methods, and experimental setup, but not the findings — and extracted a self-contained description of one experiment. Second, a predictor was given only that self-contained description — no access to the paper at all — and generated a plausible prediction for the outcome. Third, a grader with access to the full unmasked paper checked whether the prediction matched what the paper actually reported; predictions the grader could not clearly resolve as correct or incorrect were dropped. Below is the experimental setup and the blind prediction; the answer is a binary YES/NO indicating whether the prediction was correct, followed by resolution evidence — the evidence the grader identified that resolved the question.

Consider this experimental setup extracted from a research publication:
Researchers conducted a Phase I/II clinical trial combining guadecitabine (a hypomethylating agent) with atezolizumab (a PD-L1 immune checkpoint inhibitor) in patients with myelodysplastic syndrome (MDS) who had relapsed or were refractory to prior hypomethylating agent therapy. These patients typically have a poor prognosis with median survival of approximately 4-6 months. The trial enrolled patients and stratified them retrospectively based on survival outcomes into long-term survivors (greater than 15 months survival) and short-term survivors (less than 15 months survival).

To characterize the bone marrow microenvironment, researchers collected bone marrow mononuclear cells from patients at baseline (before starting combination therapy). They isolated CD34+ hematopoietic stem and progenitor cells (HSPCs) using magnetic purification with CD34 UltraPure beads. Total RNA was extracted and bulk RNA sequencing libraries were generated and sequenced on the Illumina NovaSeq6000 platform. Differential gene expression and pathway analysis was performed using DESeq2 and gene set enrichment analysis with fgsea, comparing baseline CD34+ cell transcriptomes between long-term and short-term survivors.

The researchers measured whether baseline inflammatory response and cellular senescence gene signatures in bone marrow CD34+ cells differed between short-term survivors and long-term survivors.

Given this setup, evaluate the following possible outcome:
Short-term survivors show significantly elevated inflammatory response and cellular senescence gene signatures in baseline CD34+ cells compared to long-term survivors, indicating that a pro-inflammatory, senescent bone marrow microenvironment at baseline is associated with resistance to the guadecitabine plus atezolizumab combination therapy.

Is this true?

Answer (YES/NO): YES